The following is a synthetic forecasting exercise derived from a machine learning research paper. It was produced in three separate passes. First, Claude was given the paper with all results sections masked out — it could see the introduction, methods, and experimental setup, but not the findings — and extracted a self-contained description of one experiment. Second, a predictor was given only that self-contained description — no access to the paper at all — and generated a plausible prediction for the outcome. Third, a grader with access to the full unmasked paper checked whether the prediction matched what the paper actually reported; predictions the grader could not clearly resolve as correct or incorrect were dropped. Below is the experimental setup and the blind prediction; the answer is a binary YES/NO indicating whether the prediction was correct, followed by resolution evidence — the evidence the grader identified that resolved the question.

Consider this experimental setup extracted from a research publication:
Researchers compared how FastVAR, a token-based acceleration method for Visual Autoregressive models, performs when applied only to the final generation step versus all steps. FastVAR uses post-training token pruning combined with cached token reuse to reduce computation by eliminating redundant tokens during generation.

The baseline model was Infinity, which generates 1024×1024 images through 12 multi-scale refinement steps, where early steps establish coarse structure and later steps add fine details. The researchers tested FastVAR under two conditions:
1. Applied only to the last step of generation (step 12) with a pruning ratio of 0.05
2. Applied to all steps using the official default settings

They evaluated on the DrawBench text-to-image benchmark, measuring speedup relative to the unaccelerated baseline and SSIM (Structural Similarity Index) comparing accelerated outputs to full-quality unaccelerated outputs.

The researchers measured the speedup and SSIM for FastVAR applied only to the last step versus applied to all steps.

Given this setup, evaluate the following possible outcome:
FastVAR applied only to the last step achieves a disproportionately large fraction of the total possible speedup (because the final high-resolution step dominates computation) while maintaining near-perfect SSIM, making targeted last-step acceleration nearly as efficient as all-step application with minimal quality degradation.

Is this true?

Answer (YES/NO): NO